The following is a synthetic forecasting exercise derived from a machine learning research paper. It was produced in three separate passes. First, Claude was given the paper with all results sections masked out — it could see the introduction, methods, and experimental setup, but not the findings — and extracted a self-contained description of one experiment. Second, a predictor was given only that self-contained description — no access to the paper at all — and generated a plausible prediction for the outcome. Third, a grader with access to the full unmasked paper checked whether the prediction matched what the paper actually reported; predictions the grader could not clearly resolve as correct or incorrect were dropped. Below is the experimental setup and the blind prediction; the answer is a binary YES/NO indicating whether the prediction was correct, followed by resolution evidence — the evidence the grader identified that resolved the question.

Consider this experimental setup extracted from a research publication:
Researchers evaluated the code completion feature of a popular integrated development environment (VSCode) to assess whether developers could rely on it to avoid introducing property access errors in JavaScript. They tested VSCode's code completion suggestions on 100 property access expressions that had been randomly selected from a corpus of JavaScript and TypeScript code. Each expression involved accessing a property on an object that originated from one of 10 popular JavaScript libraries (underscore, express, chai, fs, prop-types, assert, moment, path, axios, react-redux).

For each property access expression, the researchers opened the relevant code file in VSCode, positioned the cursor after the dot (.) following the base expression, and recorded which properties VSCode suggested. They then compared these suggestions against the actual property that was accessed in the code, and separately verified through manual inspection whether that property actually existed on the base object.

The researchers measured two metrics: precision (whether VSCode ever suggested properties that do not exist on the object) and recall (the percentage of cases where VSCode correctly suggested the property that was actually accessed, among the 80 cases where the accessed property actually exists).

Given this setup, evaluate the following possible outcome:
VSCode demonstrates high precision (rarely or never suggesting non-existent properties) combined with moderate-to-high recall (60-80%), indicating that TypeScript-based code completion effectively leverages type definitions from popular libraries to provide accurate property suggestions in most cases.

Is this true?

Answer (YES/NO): NO